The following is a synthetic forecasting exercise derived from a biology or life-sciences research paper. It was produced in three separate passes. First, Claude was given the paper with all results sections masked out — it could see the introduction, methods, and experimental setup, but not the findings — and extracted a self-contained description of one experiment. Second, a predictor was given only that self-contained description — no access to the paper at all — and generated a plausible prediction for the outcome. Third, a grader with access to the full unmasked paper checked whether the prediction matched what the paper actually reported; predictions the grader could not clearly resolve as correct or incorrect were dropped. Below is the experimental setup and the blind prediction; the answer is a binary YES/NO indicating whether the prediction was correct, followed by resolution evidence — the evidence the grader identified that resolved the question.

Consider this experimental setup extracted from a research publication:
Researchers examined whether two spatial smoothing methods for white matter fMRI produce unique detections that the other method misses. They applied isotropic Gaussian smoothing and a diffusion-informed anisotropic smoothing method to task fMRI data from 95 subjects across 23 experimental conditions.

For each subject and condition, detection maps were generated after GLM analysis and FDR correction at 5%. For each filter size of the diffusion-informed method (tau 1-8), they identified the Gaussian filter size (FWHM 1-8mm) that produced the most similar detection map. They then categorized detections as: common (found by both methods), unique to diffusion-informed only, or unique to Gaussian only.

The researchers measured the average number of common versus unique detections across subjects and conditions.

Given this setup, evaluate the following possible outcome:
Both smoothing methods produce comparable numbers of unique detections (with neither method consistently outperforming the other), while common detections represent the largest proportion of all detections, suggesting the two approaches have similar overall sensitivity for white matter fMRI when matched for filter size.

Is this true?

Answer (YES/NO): NO